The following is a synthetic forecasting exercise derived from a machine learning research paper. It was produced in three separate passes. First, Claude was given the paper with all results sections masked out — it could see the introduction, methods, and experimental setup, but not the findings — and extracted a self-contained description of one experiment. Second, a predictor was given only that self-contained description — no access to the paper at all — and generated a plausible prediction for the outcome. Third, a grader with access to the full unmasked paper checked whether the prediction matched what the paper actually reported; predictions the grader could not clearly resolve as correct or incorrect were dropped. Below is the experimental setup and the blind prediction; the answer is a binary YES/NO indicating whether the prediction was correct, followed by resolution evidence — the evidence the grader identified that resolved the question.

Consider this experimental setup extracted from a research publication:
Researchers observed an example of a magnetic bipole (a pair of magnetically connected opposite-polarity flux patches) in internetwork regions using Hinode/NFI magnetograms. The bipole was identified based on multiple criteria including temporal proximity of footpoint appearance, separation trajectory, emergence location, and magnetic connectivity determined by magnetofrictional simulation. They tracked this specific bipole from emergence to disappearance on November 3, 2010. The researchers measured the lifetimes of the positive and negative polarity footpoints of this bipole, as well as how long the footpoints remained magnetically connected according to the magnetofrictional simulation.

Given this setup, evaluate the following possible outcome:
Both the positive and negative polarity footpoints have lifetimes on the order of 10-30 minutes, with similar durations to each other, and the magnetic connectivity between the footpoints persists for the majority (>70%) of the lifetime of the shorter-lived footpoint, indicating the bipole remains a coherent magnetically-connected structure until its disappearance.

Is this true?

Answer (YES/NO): NO